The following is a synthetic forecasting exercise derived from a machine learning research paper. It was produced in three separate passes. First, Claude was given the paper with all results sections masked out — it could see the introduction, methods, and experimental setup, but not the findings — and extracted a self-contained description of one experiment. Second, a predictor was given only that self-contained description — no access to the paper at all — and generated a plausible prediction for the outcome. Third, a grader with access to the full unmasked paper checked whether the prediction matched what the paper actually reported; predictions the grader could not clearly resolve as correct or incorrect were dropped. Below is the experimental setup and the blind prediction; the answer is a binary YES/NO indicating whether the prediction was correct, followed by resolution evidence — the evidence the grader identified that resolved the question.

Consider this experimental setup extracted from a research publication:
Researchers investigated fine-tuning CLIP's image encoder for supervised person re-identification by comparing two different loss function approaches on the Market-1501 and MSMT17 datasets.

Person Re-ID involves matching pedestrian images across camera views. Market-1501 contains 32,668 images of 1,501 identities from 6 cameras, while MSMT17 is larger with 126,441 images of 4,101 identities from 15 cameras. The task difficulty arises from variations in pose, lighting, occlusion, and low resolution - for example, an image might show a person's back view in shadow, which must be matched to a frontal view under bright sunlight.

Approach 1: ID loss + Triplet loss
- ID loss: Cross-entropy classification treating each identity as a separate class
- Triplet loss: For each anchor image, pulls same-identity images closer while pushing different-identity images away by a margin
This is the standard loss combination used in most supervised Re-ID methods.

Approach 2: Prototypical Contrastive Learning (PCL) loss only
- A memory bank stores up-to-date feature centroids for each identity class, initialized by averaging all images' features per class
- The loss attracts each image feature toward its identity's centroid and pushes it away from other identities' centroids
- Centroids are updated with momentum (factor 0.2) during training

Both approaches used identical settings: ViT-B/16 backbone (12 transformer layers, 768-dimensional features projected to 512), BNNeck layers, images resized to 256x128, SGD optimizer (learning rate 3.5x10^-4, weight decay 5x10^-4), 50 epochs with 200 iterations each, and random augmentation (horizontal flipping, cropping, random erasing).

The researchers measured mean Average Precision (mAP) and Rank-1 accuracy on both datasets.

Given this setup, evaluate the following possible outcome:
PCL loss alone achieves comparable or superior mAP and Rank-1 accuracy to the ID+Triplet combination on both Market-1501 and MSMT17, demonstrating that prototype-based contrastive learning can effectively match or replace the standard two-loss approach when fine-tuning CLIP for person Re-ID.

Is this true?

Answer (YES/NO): YES